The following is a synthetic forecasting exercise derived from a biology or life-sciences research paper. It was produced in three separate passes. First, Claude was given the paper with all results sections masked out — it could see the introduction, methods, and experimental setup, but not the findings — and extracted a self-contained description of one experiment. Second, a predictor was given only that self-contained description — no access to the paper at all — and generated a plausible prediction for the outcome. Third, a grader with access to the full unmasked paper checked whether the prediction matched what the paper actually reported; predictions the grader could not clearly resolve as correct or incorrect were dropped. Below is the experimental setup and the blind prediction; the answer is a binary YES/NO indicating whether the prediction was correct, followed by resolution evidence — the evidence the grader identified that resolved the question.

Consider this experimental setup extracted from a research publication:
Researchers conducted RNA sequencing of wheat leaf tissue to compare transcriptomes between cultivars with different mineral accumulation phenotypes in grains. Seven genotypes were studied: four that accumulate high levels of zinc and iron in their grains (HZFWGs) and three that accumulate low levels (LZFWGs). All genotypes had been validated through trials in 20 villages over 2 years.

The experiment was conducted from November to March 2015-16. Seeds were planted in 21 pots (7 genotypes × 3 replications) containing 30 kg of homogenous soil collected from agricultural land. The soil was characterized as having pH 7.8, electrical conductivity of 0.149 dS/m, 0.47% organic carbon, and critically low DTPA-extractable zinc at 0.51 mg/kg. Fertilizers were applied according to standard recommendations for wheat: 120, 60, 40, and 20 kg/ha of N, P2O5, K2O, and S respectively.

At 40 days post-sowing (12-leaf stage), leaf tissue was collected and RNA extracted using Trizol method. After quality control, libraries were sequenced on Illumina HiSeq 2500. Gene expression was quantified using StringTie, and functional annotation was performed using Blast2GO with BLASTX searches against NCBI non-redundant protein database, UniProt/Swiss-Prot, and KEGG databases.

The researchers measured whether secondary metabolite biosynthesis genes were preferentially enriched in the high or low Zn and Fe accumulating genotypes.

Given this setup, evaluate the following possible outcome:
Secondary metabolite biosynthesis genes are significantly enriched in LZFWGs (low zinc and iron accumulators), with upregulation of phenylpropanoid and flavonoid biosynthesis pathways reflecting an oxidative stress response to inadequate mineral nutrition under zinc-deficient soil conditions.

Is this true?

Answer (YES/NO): YES